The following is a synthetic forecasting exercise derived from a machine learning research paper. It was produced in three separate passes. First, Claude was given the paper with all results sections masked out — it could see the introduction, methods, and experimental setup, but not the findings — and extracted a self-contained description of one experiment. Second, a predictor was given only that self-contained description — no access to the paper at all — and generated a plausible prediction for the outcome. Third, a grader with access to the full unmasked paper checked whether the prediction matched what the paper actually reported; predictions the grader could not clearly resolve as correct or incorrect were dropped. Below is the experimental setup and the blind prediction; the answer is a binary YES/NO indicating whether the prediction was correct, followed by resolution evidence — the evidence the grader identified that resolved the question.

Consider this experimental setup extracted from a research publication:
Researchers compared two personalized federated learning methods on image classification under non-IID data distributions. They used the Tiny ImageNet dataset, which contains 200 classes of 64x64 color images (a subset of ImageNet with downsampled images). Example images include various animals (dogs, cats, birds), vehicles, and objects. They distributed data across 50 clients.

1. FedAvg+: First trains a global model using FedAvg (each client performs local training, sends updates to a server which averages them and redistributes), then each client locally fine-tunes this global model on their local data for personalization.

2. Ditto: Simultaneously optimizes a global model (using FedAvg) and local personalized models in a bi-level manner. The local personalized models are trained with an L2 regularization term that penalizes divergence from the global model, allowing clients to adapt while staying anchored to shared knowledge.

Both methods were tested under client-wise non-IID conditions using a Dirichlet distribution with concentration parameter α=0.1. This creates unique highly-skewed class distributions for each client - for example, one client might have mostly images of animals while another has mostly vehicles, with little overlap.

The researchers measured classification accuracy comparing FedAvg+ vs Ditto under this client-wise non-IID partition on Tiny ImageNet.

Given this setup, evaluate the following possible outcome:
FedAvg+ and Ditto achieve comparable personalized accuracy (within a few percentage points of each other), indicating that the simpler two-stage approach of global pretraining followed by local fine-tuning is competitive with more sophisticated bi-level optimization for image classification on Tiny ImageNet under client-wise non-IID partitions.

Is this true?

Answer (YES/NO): YES